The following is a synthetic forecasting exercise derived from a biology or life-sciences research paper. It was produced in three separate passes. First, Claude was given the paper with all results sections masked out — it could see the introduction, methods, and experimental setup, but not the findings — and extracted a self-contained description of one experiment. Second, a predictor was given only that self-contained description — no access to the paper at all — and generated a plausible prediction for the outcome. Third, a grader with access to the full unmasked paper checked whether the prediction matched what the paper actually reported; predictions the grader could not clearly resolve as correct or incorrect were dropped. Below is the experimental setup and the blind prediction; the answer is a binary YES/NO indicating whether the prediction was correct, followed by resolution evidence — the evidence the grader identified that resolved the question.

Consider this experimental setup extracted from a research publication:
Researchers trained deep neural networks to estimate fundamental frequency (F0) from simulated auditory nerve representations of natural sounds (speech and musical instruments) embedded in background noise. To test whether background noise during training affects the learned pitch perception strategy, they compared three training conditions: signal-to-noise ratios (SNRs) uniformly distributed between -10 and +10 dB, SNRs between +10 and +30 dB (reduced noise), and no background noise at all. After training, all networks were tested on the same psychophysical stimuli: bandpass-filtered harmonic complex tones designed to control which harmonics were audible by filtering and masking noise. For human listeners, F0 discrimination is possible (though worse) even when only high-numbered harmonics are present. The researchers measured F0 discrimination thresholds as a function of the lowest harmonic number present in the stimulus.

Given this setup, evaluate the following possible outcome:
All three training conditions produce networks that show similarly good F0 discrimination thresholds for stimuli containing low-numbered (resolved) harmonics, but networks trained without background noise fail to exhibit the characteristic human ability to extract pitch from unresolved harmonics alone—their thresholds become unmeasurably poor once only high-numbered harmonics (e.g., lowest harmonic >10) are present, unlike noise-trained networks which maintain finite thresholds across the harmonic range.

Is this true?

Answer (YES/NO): NO